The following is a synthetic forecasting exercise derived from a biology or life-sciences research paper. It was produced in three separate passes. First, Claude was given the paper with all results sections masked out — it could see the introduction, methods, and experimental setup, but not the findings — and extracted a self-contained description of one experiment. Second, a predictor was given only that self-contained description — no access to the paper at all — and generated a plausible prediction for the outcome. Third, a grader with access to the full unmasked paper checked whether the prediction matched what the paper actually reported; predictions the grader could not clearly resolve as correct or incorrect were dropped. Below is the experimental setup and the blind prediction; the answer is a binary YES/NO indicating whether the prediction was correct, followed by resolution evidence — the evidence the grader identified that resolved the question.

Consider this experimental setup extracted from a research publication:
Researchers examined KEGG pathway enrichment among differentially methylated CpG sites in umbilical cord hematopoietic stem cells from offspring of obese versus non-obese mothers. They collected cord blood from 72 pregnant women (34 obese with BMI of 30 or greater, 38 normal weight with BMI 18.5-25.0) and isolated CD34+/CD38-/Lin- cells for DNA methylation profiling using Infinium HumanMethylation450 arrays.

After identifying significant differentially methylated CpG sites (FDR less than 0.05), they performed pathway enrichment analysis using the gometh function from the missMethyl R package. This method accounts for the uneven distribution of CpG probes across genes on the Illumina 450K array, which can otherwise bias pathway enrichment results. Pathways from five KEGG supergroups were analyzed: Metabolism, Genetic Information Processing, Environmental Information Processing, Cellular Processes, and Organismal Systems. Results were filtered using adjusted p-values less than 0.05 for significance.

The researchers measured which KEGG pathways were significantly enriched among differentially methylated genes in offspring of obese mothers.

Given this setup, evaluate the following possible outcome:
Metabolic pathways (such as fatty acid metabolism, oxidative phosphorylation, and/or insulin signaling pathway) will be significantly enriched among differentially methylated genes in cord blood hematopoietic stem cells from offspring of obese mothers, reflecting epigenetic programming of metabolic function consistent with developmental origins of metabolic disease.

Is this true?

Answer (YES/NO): NO